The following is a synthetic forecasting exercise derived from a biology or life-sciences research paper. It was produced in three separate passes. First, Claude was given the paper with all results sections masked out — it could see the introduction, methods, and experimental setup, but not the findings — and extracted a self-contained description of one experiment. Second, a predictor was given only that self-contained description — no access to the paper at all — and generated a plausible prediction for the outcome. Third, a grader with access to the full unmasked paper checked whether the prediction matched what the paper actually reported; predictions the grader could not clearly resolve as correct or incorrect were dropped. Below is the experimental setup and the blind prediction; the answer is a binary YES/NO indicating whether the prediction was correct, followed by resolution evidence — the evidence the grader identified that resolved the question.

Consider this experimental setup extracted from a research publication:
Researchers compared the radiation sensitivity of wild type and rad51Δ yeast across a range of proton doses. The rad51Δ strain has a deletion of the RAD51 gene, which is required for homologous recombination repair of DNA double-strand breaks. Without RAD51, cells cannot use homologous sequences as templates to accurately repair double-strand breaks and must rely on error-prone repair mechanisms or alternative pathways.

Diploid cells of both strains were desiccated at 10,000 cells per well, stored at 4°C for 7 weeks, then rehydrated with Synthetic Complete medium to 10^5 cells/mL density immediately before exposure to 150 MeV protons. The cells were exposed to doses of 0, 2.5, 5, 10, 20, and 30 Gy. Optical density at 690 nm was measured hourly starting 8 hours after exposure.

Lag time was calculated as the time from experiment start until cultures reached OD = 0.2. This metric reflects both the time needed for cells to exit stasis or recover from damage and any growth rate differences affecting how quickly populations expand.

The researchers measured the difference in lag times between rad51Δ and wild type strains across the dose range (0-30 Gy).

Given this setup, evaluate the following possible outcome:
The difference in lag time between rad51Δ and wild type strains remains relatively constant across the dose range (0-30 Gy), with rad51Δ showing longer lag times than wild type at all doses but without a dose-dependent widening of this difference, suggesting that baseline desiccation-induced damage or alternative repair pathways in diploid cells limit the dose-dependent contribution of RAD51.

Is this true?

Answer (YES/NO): NO